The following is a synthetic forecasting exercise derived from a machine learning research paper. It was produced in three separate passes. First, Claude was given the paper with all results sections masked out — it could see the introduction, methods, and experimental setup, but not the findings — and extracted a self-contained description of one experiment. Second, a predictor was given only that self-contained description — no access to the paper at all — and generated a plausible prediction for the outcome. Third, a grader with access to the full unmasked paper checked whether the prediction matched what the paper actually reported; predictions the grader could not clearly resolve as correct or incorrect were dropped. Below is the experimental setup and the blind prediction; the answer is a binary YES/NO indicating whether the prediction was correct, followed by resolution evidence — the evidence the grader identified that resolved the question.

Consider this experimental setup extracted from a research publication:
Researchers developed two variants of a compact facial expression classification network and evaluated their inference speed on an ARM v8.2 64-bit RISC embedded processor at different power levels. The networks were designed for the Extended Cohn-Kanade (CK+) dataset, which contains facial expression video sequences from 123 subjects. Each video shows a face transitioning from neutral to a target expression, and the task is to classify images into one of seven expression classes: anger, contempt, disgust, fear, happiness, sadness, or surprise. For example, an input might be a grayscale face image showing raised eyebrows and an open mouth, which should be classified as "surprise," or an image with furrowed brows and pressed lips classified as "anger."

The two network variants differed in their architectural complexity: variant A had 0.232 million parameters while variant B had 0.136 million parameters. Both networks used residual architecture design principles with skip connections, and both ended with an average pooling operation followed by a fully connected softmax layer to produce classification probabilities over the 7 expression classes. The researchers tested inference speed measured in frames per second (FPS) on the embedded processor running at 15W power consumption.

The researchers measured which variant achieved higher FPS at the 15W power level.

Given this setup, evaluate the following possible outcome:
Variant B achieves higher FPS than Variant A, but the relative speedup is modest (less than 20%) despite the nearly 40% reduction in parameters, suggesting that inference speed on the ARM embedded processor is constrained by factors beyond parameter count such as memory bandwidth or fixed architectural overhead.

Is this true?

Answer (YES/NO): NO